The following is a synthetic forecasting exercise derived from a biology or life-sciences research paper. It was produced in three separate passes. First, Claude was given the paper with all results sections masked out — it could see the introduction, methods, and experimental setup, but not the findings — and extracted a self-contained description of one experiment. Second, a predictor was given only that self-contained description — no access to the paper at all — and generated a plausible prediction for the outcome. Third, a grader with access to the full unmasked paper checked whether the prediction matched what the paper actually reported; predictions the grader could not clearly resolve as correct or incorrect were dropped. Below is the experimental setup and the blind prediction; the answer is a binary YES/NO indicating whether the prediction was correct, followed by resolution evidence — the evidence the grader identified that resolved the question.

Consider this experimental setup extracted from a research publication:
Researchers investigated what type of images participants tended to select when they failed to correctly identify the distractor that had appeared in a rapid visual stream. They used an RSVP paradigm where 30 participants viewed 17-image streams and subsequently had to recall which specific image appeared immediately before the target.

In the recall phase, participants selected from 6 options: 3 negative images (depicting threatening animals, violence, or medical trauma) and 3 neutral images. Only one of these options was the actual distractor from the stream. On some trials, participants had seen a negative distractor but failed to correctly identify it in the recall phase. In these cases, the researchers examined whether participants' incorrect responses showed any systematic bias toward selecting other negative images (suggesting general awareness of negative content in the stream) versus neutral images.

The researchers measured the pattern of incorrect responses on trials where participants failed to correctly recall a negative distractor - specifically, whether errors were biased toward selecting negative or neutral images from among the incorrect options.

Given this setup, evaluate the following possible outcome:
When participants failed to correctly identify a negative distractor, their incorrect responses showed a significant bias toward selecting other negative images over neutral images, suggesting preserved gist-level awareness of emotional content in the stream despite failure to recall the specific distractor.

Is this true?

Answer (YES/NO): NO